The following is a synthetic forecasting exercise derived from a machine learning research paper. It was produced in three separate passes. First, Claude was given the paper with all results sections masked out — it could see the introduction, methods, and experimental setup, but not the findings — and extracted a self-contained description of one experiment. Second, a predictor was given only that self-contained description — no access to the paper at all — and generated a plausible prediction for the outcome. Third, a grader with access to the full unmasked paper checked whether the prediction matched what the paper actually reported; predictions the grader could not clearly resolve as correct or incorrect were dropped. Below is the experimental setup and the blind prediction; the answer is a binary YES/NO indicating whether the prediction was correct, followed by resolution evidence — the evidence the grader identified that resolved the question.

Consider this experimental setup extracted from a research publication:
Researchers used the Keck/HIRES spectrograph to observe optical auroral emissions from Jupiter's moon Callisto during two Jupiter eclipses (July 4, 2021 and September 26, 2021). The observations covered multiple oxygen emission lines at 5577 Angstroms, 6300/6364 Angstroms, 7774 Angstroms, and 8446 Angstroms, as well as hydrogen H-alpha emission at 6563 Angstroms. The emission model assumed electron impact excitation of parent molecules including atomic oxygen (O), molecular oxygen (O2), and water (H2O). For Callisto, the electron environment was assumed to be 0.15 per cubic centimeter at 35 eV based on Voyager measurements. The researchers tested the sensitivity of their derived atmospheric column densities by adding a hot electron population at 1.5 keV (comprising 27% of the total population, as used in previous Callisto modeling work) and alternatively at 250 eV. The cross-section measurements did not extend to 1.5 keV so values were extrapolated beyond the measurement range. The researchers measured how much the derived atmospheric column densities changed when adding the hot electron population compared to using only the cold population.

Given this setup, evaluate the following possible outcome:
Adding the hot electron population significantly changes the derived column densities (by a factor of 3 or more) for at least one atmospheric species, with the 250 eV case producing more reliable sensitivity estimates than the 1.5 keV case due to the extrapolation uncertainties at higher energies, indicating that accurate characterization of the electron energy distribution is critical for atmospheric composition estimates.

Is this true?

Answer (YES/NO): NO